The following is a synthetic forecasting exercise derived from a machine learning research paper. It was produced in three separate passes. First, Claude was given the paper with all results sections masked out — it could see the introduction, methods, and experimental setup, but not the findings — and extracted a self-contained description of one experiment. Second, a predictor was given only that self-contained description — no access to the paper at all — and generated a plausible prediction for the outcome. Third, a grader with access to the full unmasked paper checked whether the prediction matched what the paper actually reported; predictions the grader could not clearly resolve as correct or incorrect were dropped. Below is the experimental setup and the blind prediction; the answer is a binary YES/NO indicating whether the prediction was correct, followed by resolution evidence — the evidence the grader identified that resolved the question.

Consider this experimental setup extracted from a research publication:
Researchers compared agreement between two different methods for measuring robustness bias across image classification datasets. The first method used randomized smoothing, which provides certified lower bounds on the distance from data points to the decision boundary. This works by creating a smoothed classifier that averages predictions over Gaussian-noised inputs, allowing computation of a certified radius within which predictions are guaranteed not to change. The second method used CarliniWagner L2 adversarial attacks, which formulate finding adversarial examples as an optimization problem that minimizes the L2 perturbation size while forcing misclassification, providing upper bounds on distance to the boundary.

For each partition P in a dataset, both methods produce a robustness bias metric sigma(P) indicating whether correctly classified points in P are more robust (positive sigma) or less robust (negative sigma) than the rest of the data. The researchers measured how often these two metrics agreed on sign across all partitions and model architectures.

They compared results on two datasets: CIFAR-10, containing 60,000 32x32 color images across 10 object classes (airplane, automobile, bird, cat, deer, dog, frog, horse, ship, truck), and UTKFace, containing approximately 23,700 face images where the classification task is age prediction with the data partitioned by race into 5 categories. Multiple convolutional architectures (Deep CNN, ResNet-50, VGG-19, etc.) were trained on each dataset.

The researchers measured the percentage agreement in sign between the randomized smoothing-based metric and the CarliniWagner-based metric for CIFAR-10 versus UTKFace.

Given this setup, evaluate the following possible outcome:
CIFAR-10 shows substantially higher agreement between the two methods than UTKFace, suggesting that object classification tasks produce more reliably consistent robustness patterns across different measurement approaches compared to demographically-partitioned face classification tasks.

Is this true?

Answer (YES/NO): NO